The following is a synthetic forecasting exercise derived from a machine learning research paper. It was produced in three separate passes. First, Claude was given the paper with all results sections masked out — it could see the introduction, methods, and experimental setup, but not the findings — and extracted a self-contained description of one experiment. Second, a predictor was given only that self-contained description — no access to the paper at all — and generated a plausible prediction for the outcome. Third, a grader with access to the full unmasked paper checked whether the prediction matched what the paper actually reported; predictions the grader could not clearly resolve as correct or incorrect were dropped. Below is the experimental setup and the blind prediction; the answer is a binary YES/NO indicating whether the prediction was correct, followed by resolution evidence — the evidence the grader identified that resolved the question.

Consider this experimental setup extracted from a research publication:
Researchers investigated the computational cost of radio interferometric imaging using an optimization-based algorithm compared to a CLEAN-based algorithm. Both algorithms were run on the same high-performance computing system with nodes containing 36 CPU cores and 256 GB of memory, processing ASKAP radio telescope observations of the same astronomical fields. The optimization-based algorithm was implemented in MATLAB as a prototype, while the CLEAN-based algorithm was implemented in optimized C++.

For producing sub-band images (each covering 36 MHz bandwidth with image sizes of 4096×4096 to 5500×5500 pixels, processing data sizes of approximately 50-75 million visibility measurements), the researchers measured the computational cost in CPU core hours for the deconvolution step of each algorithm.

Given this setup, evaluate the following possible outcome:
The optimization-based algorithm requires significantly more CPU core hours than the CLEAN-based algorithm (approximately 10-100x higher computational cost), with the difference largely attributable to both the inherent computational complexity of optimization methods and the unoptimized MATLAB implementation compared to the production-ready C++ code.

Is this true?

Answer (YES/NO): YES